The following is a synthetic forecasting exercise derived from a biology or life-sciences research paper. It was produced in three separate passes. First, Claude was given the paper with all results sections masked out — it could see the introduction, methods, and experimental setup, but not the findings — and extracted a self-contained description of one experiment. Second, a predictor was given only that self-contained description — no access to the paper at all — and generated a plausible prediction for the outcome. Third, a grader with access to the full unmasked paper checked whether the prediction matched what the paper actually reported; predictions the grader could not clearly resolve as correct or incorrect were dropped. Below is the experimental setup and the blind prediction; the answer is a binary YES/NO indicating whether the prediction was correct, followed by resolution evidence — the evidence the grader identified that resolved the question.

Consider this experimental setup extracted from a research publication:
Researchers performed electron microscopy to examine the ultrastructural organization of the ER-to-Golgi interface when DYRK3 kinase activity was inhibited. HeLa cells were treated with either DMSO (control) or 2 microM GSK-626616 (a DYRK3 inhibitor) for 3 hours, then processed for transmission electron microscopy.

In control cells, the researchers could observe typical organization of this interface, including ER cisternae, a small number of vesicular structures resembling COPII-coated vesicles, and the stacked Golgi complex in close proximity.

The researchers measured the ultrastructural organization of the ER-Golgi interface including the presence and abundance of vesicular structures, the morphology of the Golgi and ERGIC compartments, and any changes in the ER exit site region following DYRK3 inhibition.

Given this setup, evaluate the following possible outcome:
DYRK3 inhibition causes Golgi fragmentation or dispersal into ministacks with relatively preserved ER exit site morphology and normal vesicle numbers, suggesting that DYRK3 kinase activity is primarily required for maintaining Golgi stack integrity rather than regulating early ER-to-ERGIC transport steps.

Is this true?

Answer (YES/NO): NO